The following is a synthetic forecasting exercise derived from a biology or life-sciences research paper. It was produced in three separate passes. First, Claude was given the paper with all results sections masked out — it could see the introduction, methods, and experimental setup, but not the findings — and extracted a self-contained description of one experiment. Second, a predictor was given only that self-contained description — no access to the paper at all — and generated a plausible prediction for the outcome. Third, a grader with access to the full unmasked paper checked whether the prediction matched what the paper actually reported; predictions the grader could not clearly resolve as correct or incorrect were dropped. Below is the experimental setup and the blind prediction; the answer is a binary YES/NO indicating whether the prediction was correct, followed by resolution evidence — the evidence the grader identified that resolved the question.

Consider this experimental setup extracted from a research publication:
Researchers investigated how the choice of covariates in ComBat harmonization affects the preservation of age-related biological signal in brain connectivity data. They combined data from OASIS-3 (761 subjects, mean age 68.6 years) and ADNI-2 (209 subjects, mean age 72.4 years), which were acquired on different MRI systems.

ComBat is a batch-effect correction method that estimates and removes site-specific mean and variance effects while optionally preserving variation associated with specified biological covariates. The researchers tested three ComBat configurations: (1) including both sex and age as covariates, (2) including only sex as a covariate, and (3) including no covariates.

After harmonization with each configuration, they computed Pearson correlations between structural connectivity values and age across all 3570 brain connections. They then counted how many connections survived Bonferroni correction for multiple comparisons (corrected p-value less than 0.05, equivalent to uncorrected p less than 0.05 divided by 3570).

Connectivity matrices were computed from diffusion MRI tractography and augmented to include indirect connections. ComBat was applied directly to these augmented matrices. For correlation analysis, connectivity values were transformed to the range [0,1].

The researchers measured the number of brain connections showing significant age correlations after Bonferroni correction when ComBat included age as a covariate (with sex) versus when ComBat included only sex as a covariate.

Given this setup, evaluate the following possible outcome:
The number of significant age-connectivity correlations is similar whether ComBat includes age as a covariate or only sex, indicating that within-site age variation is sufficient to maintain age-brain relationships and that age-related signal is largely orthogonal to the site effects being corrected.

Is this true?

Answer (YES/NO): NO